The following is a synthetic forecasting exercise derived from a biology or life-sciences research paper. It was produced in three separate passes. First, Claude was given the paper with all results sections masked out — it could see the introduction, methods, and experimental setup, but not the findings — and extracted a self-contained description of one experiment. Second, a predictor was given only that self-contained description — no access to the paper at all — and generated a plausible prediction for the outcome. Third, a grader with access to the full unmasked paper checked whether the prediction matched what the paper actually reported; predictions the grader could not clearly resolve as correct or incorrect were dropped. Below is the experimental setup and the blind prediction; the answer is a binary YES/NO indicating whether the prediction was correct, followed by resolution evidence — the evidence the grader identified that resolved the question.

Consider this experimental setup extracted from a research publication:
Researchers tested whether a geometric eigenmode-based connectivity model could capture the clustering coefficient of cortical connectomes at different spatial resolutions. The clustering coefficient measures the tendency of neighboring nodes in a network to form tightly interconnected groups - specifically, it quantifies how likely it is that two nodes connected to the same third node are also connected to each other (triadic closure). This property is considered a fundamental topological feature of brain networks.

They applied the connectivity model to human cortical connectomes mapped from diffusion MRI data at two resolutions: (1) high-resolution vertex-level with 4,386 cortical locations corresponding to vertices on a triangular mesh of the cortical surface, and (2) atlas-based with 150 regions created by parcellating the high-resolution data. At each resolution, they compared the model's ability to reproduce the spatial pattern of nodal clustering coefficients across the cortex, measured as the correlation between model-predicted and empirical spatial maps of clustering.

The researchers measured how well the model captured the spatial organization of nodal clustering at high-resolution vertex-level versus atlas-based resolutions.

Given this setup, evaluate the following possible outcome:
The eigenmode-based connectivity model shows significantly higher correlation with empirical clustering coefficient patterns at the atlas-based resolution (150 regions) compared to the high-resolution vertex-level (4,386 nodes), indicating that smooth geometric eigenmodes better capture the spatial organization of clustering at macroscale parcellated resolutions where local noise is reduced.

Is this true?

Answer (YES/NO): YES